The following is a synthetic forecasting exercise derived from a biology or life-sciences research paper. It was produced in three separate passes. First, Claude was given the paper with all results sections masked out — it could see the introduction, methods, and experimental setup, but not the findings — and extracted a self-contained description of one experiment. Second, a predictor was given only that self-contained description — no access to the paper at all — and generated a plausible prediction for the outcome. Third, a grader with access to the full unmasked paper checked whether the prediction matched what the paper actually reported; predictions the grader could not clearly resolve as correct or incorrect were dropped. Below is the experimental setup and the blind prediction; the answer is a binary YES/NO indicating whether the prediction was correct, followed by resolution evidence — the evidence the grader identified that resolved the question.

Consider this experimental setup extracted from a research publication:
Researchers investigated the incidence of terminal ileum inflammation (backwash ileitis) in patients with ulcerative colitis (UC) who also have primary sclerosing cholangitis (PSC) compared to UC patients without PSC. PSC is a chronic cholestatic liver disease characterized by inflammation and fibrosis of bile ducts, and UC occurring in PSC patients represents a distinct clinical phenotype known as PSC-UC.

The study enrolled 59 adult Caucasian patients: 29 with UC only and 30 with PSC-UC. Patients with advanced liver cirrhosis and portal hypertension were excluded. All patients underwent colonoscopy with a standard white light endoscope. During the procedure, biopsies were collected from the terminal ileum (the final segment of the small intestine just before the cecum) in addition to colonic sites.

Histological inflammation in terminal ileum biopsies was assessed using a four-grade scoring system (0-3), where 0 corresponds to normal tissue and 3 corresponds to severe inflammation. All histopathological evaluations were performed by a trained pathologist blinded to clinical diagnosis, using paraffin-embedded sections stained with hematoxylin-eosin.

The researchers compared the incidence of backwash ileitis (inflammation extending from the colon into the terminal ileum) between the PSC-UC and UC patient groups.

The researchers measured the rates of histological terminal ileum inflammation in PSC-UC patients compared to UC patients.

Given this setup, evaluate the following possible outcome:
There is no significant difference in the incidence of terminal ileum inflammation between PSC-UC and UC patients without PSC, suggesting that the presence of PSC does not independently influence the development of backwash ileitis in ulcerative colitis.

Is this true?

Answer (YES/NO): NO